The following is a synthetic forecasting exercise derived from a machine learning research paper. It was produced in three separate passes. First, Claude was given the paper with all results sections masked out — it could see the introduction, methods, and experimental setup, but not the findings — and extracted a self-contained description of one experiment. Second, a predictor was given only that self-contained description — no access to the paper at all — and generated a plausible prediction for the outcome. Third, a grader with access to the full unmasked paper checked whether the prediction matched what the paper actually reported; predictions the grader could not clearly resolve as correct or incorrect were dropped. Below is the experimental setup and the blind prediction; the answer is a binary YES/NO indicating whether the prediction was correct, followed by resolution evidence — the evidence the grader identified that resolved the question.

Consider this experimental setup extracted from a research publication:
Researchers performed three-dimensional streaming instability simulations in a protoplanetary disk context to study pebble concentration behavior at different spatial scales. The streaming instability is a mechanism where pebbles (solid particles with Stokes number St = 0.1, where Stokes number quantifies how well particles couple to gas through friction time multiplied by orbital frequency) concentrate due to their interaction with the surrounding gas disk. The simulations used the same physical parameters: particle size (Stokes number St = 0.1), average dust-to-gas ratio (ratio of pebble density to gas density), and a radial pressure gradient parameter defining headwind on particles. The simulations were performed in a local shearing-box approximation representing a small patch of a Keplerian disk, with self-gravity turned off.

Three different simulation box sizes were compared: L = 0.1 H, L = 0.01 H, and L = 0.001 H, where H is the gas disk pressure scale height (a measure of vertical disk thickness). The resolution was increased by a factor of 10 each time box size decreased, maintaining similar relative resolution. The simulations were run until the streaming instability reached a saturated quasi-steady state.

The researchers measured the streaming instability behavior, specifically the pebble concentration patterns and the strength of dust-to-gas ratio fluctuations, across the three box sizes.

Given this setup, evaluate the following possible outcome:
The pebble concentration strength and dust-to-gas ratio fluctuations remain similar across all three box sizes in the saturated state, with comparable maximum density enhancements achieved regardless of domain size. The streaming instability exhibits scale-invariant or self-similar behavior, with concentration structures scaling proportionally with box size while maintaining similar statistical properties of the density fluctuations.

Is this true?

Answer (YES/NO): NO